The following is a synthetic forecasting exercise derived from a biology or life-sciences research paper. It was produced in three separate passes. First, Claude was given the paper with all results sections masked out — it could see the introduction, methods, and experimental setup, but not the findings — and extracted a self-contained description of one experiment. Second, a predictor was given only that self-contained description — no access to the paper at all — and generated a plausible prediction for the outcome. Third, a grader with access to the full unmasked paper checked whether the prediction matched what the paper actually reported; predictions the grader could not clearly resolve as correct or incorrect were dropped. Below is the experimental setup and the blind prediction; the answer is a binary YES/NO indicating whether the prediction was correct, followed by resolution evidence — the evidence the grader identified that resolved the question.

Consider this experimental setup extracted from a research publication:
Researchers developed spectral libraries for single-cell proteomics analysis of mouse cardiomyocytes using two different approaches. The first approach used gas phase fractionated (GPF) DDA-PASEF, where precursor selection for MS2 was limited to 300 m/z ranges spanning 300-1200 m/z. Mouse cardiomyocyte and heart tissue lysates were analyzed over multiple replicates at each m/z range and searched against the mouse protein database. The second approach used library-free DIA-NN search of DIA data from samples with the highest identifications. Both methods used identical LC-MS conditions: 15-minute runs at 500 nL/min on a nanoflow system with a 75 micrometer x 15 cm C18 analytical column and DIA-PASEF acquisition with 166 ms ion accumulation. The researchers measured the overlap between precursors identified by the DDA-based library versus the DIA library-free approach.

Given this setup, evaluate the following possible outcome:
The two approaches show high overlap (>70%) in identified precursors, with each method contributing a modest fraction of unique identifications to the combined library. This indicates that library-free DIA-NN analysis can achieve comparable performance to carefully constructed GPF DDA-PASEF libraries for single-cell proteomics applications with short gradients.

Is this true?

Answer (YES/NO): NO